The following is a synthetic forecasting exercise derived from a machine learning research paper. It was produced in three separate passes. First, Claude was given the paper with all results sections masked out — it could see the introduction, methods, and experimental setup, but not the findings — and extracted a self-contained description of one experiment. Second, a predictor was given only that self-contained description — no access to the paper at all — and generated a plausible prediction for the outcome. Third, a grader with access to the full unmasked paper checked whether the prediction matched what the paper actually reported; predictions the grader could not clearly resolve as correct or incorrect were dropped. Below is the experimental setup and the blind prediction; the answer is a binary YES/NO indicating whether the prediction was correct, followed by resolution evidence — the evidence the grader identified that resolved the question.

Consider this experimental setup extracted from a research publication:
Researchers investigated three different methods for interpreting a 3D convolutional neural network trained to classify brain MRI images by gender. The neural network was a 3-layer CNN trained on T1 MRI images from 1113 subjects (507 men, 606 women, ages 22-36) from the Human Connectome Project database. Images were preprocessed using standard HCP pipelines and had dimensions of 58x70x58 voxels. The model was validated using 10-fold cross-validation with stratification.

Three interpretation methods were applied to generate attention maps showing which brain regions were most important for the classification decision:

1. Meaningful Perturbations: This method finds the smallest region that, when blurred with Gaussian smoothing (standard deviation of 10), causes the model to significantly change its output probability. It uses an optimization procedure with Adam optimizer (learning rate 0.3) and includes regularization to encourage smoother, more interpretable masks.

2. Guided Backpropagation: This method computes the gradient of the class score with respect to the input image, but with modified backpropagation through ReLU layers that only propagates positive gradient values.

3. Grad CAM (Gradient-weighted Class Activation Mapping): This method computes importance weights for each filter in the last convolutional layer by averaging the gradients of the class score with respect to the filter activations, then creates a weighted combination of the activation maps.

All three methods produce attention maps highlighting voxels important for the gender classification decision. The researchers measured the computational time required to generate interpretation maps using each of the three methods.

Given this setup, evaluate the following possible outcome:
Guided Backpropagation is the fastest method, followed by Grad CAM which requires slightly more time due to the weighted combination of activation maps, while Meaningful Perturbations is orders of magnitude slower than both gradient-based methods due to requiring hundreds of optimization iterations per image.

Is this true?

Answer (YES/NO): NO